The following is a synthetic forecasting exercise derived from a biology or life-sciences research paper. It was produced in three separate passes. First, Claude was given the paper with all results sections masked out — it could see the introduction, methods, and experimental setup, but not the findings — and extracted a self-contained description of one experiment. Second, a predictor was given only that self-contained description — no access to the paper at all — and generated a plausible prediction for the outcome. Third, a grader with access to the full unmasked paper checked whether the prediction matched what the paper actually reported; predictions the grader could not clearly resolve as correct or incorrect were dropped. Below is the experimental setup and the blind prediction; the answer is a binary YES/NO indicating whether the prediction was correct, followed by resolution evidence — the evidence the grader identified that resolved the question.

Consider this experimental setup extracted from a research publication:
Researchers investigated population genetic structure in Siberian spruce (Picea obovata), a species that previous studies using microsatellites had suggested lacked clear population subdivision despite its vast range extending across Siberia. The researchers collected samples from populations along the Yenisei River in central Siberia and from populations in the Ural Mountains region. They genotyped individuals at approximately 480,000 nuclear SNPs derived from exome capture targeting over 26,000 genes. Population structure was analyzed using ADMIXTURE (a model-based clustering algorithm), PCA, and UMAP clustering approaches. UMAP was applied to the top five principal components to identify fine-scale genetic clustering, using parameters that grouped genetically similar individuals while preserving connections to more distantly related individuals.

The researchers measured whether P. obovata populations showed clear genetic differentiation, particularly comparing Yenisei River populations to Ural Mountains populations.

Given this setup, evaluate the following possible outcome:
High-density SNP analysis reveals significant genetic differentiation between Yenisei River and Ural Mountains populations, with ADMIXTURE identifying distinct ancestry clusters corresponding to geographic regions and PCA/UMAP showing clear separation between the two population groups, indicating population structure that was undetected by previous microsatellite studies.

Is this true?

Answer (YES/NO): YES